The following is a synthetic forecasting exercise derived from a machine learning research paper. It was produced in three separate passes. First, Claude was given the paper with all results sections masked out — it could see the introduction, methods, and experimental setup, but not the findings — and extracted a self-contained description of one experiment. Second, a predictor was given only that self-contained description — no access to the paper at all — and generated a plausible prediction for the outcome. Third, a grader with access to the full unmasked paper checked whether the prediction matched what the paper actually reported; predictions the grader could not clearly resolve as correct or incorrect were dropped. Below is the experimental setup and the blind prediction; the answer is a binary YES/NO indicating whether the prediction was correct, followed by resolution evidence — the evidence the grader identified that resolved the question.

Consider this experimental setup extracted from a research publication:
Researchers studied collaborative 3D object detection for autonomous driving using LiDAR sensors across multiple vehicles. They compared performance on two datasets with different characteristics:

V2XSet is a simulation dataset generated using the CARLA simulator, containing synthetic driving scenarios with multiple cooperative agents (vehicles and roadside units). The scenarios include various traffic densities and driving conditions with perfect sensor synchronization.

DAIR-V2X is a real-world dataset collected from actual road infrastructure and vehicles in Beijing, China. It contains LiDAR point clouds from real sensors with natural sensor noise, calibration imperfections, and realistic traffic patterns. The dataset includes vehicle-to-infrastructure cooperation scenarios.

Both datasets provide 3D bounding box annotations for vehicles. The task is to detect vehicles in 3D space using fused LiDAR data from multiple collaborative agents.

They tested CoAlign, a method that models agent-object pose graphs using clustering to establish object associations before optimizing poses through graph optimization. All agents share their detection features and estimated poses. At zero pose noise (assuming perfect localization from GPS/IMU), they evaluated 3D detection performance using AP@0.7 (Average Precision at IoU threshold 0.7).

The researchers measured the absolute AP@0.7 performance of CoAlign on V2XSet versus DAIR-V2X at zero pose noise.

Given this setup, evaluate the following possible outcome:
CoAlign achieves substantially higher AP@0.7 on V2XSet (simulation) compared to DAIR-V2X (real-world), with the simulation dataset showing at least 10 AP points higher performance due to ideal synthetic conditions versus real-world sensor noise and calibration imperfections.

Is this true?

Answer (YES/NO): YES